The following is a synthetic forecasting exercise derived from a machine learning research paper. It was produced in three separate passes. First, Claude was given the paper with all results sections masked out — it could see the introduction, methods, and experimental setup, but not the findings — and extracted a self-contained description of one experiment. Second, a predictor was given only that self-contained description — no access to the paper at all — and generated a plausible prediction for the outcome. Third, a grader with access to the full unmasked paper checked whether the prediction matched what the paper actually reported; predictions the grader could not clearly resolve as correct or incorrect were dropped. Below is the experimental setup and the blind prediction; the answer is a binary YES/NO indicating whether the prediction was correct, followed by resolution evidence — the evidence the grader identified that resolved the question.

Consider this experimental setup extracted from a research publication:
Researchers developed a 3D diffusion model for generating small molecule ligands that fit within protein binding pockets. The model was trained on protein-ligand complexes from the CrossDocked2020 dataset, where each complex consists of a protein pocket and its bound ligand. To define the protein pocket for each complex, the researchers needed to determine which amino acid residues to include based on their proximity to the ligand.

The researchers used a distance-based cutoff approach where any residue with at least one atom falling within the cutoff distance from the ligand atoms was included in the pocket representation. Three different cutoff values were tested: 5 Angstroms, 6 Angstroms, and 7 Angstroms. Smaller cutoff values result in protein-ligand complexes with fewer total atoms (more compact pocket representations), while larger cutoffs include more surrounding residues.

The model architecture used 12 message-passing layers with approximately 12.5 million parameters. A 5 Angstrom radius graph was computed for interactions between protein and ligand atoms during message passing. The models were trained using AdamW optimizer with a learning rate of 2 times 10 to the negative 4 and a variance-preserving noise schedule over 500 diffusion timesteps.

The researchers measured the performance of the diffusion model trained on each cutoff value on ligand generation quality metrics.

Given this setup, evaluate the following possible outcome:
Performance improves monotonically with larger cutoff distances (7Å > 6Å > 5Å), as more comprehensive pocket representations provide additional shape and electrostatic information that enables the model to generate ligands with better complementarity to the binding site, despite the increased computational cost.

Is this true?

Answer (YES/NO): NO